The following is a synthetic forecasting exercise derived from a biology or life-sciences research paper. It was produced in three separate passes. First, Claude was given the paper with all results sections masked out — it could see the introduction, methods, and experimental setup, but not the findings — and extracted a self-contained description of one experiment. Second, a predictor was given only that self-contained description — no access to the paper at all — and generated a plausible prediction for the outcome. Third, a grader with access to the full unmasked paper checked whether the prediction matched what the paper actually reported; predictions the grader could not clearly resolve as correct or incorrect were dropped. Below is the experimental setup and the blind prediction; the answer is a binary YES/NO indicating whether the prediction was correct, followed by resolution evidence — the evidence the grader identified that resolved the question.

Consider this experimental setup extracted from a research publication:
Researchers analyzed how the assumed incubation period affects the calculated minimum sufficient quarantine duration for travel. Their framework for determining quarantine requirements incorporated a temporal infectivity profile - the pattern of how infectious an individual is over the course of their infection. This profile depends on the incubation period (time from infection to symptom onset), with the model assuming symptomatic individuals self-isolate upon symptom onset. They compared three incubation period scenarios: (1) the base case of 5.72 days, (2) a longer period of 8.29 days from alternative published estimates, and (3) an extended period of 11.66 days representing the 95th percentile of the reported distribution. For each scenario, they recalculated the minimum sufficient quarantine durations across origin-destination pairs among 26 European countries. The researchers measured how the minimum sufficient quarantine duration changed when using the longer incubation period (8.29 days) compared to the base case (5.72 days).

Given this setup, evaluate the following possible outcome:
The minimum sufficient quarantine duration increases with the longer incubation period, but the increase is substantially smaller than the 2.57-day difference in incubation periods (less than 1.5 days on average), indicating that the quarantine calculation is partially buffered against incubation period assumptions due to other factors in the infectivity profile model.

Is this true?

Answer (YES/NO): YES